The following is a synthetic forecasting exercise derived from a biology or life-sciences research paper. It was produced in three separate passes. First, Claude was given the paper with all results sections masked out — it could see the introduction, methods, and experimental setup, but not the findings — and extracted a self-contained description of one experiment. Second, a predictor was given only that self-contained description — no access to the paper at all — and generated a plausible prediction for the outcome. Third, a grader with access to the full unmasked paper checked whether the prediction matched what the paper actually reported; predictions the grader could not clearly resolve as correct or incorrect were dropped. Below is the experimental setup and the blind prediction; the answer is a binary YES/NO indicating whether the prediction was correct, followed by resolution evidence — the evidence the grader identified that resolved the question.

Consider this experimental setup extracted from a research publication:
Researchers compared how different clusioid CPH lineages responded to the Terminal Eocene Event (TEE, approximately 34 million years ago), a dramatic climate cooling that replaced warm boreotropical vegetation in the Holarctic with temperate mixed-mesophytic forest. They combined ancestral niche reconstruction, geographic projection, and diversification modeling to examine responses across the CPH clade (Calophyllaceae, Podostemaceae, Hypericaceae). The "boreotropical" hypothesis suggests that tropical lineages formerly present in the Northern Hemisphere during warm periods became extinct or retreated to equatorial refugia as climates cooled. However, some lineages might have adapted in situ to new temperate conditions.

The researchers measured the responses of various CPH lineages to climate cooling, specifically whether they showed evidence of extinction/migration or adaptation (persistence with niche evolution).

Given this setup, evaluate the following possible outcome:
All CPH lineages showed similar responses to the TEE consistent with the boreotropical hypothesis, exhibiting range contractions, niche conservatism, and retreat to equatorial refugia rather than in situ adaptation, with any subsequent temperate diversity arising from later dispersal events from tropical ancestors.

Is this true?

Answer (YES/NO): NO